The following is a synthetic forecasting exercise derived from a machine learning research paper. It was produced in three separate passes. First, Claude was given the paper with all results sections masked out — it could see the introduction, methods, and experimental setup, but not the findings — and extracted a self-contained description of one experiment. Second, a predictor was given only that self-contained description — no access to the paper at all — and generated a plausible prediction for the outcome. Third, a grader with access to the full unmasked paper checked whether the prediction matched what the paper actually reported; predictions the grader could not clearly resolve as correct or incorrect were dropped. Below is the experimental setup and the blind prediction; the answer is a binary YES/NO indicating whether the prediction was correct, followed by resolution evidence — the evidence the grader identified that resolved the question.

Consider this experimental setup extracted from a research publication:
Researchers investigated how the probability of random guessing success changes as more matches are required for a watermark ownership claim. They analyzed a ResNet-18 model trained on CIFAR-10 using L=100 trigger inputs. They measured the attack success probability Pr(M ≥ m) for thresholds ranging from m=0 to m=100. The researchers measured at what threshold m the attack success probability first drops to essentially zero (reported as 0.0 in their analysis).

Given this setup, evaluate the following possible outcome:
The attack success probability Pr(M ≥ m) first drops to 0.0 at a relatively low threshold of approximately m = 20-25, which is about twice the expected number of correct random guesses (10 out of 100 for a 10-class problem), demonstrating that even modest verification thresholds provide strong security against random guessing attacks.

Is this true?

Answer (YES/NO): NO